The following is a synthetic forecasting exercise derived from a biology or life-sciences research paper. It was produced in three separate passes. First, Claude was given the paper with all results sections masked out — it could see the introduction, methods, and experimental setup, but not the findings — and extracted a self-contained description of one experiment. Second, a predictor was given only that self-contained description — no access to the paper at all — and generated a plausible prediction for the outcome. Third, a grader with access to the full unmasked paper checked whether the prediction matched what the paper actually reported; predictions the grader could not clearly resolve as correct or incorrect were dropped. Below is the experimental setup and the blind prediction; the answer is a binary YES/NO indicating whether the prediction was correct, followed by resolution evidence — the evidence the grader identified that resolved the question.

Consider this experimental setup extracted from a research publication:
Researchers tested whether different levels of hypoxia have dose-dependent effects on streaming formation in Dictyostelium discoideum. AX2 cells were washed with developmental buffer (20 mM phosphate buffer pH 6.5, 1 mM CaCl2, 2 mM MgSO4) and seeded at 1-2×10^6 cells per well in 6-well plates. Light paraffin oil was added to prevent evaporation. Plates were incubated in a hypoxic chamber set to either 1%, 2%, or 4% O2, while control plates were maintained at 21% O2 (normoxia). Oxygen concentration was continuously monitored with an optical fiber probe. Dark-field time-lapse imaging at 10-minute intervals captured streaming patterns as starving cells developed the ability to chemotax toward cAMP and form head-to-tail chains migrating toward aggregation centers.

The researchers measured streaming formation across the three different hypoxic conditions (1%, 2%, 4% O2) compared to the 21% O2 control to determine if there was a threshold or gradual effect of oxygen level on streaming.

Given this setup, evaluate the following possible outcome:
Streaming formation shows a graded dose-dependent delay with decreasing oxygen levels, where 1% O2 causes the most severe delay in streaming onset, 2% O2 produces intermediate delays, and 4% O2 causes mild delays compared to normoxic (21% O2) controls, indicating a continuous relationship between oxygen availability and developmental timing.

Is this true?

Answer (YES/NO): NO